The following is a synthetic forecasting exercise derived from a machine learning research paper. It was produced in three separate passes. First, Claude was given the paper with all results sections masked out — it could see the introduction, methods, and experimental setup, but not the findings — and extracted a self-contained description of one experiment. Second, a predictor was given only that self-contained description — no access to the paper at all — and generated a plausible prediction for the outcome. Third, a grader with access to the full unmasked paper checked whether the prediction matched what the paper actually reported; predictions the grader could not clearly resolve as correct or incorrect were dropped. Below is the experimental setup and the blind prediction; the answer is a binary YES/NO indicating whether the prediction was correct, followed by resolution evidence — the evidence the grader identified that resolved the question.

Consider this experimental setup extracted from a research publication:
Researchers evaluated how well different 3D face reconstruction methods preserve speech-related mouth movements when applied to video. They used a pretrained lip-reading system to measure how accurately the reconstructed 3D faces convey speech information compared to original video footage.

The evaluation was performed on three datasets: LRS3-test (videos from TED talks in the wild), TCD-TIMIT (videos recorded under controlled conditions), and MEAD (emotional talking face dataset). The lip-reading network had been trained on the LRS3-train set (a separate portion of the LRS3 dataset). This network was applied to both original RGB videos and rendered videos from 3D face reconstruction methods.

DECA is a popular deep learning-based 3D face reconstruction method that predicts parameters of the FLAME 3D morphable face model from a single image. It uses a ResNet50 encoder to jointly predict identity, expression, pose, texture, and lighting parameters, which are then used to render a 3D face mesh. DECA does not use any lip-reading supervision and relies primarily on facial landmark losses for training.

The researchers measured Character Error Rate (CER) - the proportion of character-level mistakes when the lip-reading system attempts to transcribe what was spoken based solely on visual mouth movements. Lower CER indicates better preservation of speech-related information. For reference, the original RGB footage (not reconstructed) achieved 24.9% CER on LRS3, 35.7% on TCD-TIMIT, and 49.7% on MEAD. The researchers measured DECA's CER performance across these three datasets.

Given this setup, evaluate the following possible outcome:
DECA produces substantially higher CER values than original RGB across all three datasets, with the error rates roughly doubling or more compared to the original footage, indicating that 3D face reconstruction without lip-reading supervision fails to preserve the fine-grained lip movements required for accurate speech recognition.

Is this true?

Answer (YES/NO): NO